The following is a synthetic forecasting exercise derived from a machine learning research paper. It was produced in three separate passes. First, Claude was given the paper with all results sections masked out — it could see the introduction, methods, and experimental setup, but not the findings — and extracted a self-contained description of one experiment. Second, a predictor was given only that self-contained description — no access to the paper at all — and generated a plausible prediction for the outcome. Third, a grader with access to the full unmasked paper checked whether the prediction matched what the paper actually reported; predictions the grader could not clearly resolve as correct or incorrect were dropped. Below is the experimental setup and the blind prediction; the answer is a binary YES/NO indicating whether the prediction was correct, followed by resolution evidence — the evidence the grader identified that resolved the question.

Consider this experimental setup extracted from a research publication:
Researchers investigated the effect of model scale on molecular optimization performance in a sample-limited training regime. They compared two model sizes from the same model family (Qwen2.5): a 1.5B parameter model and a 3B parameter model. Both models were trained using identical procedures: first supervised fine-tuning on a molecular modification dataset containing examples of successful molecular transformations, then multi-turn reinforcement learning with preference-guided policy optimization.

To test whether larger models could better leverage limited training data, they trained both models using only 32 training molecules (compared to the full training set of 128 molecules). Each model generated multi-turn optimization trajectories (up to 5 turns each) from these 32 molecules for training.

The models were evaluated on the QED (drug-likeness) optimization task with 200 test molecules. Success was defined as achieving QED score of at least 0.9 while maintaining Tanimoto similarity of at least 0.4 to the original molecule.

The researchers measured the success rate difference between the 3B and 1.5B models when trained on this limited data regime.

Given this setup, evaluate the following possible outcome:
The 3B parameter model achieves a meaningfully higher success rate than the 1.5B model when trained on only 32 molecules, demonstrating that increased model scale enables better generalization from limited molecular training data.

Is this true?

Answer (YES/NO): YES